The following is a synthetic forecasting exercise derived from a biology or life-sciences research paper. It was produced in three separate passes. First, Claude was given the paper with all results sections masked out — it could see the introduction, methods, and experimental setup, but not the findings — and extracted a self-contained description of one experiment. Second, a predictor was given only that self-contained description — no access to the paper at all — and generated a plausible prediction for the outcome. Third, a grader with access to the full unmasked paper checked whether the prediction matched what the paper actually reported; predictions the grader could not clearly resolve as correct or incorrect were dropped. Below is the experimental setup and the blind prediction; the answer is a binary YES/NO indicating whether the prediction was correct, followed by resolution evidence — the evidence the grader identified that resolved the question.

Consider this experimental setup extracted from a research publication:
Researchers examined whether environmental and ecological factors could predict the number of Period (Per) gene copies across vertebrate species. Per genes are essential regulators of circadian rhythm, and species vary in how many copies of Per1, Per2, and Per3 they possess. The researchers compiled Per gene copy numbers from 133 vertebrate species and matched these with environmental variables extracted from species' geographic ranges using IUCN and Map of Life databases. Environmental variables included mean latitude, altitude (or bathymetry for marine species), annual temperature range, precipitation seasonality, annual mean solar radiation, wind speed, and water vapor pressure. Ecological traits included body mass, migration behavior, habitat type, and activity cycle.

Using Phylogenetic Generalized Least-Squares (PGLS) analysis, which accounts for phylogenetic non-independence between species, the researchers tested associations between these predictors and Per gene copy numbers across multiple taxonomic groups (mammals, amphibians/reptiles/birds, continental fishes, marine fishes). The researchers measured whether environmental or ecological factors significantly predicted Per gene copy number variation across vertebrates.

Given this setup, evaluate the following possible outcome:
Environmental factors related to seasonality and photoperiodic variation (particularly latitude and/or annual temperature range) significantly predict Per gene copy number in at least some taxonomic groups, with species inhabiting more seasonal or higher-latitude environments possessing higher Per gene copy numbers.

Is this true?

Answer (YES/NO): NO